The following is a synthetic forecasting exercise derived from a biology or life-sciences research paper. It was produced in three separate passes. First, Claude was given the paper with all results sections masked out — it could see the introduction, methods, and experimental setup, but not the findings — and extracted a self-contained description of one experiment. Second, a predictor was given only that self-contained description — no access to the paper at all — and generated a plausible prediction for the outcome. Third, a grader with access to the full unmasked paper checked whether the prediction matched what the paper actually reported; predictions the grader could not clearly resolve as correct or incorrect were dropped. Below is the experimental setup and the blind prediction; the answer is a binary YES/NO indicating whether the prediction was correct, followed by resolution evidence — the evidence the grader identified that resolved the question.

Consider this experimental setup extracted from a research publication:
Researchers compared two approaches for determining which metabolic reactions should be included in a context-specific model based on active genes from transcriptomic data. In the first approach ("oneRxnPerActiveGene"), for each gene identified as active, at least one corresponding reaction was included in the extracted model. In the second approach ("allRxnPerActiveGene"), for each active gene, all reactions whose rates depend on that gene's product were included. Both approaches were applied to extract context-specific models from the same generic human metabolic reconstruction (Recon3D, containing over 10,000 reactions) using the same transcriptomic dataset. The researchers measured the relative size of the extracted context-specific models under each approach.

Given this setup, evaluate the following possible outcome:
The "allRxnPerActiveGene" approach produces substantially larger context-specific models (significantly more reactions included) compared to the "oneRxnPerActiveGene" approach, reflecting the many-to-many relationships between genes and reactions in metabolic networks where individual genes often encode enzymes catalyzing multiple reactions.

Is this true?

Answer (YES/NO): YES